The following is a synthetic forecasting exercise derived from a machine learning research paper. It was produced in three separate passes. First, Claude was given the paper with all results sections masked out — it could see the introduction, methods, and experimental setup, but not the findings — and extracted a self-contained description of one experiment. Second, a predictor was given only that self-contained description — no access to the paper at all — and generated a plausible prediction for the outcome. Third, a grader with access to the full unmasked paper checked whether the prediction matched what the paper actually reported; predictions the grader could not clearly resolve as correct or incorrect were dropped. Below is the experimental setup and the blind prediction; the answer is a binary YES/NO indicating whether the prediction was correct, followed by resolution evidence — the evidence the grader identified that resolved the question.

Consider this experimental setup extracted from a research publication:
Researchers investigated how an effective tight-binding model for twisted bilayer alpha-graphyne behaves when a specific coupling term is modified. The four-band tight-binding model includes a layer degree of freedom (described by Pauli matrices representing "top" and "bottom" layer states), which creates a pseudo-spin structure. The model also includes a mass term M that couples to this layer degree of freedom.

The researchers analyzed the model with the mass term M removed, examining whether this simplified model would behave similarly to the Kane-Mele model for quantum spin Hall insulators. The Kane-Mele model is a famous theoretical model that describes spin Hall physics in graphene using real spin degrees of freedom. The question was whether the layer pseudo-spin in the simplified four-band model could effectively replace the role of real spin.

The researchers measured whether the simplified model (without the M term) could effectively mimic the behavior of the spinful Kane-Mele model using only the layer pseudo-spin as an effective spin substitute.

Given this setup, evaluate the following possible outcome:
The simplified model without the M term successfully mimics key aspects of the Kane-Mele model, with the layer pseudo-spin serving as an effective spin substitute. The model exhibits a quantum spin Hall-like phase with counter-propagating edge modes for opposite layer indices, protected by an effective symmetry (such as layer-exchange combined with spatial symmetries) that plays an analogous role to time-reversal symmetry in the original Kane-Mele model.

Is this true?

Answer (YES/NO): NO